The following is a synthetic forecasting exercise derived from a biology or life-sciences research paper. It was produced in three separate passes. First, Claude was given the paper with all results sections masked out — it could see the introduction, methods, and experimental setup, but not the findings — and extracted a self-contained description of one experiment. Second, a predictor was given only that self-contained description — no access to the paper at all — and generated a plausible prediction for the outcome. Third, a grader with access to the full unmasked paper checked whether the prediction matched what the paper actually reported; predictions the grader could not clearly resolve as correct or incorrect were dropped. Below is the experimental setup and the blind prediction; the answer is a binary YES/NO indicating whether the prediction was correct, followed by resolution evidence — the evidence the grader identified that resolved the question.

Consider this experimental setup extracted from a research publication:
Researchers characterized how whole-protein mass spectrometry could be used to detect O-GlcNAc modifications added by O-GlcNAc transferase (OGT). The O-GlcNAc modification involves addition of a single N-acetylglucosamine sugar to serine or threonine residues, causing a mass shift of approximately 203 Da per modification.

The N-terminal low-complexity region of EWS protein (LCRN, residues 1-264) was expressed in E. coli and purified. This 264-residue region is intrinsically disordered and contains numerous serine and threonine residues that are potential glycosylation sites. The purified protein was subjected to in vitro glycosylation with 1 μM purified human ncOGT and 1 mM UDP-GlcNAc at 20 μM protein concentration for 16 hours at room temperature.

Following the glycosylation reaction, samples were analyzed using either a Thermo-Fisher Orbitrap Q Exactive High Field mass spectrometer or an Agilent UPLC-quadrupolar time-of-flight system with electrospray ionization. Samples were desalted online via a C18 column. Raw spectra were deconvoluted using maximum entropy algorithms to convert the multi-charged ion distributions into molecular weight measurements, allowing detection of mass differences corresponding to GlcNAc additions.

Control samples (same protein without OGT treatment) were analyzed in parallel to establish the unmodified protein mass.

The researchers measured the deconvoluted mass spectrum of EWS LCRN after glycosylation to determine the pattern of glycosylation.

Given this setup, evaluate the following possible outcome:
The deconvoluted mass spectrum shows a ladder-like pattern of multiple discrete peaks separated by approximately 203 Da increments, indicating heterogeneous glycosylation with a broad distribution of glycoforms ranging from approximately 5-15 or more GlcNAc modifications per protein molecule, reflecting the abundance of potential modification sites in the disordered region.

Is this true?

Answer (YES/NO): NO